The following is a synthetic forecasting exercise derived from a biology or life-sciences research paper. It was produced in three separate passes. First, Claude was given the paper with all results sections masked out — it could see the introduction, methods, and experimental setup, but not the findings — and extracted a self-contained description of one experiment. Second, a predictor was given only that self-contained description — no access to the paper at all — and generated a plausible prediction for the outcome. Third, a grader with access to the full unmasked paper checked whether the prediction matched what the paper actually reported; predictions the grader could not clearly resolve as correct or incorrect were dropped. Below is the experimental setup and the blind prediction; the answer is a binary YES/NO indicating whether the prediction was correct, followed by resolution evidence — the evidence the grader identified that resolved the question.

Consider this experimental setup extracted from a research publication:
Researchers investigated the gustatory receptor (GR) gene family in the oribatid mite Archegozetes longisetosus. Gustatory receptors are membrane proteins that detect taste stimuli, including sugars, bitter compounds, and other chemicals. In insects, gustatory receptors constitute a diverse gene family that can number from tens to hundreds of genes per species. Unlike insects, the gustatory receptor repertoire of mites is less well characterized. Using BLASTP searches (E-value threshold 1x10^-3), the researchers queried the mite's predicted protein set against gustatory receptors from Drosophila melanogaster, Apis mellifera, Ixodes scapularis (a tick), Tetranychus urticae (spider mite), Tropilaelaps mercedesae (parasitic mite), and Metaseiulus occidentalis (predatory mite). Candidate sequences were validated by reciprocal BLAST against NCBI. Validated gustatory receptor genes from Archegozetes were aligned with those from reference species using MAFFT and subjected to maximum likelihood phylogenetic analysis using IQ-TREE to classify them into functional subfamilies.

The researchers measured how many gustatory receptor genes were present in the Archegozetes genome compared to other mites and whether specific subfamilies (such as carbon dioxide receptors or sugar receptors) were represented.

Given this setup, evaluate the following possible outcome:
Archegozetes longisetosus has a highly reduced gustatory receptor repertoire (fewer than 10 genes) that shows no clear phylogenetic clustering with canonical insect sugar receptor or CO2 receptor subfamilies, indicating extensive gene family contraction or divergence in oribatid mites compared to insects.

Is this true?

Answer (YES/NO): NO